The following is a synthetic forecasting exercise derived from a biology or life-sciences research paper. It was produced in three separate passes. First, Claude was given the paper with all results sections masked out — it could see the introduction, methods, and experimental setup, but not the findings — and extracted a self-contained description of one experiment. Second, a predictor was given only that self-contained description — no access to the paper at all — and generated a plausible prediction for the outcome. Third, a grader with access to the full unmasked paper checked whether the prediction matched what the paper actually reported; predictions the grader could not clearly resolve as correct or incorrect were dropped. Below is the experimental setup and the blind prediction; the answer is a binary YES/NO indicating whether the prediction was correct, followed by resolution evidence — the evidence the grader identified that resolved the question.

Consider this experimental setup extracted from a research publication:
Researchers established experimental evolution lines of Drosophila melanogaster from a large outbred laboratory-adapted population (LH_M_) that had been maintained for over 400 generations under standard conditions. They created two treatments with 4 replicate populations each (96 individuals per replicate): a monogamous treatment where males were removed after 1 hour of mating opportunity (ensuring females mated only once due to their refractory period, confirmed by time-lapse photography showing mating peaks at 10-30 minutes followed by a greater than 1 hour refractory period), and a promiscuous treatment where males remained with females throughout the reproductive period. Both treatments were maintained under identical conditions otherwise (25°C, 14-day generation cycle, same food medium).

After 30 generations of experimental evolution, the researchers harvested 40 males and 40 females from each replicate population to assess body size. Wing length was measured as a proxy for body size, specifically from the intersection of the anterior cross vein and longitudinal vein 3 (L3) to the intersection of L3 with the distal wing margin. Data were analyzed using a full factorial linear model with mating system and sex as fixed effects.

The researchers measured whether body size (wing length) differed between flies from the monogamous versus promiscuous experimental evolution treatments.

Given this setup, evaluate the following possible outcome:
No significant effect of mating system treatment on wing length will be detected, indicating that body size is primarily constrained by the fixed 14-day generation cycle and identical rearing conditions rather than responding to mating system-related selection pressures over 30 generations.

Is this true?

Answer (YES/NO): YES